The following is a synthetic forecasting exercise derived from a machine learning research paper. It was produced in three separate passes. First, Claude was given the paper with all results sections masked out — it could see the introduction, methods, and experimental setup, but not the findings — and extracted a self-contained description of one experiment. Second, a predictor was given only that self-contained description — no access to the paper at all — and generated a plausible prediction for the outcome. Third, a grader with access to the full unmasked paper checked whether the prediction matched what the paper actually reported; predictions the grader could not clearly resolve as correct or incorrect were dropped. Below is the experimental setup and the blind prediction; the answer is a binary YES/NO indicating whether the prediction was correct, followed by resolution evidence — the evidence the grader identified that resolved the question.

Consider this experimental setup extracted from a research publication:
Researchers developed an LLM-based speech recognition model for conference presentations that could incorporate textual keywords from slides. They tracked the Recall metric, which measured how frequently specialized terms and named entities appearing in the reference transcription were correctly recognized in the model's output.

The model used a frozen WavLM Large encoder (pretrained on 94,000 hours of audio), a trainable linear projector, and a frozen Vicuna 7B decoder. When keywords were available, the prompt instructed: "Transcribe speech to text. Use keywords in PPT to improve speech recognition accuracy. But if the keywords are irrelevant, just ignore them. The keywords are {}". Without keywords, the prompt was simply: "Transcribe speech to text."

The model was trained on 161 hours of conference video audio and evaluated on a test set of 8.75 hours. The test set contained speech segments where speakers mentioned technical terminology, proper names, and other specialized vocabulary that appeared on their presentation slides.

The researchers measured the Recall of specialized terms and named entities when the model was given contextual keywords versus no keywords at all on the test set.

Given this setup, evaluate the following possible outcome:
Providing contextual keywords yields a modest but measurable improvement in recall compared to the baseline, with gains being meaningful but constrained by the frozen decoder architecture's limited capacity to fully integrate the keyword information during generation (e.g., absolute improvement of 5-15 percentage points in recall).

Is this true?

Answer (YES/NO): YES